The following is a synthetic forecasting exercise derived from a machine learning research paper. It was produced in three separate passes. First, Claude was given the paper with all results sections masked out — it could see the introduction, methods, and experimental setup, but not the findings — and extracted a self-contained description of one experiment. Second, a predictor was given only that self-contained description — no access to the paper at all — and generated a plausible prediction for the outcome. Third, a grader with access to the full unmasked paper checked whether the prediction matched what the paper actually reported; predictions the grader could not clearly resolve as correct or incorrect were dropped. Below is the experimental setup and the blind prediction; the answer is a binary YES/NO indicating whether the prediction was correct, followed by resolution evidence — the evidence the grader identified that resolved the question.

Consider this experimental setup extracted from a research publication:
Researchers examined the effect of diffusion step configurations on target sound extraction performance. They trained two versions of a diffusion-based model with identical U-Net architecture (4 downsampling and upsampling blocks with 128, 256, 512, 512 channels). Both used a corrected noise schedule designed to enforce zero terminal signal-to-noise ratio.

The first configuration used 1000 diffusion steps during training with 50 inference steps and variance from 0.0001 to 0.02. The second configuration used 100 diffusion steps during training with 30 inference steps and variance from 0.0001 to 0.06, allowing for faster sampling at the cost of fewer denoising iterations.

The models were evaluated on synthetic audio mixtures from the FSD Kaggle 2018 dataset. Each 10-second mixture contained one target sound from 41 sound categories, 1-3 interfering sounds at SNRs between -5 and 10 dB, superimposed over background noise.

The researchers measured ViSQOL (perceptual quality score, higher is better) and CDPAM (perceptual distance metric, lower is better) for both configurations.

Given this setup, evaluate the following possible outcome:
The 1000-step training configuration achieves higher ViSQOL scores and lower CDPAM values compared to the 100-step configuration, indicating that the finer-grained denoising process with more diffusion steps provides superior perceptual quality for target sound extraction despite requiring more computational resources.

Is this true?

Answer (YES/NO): YES